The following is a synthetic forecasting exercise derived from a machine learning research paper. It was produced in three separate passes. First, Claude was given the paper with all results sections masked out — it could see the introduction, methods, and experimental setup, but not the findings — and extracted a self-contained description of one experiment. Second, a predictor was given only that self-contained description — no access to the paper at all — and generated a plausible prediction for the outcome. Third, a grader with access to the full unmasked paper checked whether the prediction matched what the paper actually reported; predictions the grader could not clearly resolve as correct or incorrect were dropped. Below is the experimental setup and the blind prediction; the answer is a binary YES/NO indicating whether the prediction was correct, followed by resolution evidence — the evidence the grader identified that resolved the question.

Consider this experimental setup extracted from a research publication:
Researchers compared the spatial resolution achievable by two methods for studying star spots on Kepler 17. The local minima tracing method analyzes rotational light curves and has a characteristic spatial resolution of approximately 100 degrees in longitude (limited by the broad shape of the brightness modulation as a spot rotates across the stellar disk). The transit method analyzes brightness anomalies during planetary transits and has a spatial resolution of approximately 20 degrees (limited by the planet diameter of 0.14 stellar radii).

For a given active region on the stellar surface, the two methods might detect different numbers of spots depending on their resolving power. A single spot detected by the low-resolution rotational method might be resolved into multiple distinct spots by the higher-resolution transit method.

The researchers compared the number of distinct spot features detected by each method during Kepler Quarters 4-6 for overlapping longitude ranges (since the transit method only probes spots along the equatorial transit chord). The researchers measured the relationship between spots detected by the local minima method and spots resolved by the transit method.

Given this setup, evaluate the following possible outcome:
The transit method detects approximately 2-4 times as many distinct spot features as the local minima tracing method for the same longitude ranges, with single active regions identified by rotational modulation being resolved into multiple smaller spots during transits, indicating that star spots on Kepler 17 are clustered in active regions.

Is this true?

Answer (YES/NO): YES